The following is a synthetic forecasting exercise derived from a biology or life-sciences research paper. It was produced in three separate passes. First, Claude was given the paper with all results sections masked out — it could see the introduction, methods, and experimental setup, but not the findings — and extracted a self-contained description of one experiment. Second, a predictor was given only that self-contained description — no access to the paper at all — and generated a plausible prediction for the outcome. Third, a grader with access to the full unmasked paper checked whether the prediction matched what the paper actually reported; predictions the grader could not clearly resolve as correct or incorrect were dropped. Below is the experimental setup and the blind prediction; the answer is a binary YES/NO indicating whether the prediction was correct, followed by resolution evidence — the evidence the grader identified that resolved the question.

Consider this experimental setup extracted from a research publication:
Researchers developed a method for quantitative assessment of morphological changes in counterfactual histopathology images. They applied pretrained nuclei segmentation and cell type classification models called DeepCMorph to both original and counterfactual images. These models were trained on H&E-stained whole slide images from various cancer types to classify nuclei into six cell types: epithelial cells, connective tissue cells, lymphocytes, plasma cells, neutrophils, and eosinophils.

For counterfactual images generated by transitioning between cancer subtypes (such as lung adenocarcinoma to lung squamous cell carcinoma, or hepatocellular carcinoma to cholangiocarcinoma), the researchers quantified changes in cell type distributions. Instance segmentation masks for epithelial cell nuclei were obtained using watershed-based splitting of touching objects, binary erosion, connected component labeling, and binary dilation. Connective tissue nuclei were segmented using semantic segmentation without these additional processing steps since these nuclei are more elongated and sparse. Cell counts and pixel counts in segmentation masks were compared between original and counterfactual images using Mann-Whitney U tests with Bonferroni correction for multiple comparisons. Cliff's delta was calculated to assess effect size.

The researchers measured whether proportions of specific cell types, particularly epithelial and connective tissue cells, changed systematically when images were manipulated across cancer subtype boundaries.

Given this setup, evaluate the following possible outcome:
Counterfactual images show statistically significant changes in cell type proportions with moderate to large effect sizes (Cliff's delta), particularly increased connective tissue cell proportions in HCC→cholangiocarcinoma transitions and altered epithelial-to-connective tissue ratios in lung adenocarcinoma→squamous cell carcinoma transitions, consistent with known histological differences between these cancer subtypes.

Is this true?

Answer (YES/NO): NO